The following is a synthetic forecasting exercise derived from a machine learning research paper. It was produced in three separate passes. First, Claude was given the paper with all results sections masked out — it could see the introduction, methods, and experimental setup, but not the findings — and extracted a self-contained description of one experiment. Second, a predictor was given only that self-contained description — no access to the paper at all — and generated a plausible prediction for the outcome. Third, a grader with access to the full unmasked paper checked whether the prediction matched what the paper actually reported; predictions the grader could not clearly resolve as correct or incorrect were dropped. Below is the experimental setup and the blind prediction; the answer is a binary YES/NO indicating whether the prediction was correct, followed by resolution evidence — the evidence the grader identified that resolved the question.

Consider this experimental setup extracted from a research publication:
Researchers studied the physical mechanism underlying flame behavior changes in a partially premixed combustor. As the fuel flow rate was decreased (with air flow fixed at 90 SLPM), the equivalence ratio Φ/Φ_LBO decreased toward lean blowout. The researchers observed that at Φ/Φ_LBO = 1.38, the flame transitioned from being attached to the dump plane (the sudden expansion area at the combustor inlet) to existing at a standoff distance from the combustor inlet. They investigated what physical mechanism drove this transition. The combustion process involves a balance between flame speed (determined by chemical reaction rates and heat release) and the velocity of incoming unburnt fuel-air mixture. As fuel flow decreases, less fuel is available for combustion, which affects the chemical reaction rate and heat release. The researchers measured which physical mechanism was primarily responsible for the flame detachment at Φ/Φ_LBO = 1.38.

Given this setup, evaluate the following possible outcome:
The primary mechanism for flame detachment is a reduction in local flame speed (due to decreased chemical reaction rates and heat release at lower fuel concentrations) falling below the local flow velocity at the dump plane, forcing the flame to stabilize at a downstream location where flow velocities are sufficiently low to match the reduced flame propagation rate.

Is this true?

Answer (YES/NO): YES